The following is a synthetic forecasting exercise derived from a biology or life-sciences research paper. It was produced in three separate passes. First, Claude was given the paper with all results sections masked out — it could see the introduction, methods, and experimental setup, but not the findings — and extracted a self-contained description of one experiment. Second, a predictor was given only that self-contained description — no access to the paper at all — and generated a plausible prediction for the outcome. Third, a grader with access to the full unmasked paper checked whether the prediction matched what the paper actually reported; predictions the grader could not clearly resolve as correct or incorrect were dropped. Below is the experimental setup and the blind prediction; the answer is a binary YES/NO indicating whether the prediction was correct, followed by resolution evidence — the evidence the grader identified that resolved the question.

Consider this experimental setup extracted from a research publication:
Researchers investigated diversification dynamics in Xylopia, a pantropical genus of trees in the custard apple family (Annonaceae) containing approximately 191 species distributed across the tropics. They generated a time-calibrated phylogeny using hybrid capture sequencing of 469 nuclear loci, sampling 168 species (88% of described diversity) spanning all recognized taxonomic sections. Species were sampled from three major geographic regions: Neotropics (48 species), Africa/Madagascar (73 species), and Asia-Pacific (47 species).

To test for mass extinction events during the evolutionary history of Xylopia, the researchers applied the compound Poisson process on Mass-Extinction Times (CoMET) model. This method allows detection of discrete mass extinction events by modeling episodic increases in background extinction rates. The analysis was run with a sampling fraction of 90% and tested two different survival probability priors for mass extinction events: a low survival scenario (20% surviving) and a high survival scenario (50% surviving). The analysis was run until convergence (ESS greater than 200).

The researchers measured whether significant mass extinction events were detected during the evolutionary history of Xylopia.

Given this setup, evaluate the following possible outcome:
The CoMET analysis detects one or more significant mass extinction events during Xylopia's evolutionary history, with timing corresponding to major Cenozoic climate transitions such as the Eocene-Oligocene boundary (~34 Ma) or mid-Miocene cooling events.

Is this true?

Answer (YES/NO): NO